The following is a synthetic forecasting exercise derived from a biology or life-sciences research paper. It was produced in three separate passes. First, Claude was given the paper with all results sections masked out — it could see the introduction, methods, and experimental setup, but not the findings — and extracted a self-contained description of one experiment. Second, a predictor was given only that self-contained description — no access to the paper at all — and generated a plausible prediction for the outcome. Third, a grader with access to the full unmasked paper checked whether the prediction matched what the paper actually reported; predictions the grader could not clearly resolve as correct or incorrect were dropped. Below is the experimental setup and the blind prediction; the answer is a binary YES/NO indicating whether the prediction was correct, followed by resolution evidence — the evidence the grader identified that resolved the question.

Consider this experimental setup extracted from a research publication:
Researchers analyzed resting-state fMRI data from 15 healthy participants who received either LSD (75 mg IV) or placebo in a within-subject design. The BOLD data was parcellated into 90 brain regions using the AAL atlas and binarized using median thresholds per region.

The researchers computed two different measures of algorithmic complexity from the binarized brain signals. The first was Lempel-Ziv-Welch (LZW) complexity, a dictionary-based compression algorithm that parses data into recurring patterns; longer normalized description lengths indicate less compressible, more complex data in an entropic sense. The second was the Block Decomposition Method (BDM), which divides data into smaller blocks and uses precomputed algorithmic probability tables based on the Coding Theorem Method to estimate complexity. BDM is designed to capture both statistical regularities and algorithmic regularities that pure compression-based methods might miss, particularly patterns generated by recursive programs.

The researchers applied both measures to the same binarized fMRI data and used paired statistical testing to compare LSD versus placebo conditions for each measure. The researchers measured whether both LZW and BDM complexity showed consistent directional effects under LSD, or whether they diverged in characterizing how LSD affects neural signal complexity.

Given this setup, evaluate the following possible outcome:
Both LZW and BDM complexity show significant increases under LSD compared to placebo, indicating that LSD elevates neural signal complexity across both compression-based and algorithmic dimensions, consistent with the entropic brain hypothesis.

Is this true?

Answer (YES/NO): YES